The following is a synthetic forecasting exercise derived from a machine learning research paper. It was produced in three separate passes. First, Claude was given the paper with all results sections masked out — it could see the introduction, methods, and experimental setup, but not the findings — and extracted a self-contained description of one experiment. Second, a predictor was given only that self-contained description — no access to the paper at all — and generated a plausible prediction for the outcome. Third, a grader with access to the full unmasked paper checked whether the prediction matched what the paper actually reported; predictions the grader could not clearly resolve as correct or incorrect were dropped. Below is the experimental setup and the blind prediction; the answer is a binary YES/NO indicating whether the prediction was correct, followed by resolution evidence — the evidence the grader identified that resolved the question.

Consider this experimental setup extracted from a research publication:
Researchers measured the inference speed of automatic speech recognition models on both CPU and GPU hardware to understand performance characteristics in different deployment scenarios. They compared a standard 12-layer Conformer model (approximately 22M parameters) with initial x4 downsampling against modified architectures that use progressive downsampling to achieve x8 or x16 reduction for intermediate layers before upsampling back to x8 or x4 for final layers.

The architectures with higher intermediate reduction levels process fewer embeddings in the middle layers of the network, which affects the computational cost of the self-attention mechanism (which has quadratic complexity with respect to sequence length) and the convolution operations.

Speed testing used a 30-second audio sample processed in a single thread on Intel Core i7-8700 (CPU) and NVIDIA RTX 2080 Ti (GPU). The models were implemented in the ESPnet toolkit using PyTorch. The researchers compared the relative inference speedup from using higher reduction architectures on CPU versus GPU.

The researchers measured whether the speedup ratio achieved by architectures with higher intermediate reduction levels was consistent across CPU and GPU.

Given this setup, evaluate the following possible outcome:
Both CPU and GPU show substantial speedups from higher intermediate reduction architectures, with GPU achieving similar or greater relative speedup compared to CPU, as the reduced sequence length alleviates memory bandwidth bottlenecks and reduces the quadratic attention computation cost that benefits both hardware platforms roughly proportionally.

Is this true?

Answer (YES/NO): NO